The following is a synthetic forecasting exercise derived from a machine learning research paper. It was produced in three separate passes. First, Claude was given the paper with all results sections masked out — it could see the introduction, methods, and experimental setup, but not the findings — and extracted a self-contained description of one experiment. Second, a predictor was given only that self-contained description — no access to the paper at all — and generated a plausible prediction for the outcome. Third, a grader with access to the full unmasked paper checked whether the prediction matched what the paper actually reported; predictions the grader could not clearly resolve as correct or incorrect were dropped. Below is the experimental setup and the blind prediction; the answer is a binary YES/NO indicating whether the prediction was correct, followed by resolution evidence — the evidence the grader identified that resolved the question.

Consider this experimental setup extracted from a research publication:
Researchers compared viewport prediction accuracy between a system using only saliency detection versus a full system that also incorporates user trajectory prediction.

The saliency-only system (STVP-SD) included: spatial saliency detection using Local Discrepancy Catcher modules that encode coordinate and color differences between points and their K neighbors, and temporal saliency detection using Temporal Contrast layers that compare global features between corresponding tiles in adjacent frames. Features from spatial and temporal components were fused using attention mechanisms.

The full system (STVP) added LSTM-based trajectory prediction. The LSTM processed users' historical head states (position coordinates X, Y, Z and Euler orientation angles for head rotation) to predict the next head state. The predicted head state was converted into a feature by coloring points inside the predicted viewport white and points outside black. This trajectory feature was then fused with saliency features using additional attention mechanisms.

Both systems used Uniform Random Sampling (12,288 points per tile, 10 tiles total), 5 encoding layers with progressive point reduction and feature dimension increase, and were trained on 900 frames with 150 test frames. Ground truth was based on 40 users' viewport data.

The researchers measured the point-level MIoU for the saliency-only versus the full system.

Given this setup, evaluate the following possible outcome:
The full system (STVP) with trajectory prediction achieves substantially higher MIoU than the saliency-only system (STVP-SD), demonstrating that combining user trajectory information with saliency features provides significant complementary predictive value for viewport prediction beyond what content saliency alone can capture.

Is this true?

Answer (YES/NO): YES